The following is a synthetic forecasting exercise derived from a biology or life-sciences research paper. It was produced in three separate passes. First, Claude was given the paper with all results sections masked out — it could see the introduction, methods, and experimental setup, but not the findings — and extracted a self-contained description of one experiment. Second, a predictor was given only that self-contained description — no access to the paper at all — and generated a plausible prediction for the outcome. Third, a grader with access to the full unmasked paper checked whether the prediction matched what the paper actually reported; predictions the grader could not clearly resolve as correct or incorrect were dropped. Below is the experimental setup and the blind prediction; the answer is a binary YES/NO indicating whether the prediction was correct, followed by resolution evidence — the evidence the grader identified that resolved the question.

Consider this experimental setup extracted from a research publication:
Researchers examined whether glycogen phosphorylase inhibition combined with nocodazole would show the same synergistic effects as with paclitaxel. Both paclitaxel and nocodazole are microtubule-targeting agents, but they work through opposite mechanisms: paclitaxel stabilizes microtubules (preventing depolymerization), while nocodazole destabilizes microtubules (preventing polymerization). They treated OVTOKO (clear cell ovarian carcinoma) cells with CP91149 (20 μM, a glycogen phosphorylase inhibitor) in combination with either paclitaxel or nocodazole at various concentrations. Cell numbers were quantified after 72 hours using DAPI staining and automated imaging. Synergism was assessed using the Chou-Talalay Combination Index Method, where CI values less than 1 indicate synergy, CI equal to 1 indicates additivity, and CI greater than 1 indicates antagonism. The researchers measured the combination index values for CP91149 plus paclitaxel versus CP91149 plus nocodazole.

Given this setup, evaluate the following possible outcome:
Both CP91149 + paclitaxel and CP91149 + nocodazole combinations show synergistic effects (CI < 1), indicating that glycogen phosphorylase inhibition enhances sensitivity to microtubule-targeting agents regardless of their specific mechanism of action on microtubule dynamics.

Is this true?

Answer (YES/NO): NO